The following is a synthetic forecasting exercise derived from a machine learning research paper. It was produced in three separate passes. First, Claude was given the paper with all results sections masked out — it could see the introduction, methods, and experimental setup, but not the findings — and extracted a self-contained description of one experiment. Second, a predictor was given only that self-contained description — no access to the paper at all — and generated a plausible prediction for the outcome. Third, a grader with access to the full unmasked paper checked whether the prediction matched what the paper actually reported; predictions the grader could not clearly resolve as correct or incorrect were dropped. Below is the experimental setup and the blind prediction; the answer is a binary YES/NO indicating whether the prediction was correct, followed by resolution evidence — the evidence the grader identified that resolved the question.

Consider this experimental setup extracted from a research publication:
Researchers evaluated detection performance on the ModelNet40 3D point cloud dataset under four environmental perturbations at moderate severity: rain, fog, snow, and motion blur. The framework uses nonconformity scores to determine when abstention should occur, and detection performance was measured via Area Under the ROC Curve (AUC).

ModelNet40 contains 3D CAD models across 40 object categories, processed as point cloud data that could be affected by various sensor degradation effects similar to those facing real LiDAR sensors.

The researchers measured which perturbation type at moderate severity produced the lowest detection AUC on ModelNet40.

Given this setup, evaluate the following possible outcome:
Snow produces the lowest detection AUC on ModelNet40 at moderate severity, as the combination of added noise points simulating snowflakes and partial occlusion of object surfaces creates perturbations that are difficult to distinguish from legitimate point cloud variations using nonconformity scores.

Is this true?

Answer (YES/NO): YES